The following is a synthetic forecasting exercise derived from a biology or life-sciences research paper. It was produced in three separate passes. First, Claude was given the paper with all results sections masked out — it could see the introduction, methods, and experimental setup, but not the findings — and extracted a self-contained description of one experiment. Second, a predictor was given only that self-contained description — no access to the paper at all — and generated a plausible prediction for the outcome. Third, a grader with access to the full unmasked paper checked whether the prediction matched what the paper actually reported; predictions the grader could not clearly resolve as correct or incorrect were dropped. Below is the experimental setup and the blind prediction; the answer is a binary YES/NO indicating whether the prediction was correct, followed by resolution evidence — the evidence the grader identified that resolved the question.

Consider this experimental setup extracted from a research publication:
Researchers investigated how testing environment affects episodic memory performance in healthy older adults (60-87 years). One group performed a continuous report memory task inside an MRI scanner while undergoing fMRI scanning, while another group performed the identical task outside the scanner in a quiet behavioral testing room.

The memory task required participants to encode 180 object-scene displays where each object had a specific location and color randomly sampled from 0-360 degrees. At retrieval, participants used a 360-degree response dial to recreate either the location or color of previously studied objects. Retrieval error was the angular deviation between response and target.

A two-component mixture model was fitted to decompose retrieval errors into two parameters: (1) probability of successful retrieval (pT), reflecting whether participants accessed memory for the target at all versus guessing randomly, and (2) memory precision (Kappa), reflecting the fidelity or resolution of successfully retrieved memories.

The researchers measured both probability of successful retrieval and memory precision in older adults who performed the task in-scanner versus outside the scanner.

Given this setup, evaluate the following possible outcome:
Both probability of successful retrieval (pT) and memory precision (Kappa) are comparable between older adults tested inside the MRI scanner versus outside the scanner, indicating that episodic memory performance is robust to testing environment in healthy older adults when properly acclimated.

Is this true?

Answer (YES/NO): NO